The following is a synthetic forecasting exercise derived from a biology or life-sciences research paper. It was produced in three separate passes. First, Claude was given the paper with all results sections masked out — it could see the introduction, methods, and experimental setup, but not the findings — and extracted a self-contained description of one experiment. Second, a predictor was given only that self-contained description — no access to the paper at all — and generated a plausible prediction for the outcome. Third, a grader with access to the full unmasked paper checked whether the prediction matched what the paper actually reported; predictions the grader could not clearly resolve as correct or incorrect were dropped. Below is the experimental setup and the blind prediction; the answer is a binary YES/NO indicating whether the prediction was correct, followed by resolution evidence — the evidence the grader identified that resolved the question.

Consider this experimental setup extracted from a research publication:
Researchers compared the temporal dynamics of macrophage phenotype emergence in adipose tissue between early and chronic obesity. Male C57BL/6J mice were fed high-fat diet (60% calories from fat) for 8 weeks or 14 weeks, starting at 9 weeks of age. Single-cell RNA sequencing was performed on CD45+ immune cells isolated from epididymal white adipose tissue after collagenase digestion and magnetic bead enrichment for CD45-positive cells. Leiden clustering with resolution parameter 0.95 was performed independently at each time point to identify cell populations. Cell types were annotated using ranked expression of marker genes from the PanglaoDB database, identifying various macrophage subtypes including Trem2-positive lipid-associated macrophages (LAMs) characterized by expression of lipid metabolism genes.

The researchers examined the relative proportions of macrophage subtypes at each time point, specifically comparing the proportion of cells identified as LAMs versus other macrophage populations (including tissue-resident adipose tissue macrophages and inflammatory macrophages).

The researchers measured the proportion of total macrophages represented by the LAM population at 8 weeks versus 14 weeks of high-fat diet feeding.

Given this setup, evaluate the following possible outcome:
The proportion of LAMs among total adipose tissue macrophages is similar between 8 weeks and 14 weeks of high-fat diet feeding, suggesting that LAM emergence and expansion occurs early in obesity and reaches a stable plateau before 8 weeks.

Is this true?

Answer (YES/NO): NO